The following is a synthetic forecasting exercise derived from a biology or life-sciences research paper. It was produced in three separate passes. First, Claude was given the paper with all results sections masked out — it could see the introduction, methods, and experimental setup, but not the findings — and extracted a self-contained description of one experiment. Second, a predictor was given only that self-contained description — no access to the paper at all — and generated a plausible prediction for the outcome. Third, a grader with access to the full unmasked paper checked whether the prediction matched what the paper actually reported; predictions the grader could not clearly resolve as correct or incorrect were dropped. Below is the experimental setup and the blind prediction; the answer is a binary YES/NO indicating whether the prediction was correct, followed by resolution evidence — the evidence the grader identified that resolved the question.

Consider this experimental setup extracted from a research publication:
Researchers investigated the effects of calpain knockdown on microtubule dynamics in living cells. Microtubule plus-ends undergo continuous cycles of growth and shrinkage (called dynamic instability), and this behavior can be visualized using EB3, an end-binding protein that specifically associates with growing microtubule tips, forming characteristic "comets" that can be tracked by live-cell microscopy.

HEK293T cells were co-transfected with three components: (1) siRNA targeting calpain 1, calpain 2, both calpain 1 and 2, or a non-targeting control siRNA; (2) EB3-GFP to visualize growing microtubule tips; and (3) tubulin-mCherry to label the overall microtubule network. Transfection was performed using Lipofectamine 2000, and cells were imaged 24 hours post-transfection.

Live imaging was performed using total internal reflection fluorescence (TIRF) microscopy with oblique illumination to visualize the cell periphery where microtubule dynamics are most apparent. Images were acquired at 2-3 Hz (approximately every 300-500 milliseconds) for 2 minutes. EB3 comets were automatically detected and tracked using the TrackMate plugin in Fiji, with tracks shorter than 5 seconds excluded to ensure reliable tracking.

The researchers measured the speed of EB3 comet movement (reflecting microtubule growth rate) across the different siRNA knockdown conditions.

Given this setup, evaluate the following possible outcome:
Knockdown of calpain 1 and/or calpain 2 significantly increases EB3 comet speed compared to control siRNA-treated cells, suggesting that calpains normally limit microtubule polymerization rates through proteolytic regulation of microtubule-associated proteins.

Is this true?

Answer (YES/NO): NO